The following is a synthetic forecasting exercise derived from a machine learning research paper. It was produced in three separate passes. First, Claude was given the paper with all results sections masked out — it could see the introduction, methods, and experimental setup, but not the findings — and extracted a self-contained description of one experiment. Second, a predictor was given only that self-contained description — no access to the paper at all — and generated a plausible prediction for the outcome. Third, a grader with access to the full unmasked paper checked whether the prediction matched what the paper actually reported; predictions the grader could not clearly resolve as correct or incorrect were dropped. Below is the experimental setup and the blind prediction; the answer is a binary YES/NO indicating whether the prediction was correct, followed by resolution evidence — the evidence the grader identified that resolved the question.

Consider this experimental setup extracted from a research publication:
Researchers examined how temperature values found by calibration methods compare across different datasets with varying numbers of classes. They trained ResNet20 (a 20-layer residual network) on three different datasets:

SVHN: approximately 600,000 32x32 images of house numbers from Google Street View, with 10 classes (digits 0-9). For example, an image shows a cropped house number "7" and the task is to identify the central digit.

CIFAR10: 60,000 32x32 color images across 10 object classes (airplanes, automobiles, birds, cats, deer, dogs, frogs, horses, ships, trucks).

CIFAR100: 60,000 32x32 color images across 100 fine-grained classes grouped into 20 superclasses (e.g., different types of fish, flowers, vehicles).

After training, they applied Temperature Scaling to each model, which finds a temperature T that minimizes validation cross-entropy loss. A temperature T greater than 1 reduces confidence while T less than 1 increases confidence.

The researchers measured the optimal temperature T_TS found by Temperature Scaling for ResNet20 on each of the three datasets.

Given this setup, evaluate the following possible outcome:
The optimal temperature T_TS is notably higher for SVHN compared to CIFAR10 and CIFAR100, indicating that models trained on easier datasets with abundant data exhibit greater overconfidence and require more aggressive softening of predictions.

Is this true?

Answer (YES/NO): YES